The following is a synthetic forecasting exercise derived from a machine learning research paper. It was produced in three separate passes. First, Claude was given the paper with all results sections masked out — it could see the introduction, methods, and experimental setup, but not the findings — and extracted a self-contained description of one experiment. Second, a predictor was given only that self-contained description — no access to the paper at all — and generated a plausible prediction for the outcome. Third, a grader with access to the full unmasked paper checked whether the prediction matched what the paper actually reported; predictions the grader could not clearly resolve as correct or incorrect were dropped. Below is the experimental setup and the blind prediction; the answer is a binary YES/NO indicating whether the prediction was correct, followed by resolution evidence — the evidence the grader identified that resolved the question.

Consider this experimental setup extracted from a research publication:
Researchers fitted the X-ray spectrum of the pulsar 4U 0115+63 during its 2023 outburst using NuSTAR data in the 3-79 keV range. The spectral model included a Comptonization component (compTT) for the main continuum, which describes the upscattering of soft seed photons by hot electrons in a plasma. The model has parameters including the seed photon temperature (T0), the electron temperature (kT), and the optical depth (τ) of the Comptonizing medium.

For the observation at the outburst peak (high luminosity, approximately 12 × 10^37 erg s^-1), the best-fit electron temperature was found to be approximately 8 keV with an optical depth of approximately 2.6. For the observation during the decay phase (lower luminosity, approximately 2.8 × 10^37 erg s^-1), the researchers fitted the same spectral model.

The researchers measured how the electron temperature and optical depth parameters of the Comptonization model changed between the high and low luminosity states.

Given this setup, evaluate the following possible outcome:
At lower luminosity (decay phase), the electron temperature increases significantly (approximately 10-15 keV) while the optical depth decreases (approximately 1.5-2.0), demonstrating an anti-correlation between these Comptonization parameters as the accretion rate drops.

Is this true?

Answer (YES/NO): NO